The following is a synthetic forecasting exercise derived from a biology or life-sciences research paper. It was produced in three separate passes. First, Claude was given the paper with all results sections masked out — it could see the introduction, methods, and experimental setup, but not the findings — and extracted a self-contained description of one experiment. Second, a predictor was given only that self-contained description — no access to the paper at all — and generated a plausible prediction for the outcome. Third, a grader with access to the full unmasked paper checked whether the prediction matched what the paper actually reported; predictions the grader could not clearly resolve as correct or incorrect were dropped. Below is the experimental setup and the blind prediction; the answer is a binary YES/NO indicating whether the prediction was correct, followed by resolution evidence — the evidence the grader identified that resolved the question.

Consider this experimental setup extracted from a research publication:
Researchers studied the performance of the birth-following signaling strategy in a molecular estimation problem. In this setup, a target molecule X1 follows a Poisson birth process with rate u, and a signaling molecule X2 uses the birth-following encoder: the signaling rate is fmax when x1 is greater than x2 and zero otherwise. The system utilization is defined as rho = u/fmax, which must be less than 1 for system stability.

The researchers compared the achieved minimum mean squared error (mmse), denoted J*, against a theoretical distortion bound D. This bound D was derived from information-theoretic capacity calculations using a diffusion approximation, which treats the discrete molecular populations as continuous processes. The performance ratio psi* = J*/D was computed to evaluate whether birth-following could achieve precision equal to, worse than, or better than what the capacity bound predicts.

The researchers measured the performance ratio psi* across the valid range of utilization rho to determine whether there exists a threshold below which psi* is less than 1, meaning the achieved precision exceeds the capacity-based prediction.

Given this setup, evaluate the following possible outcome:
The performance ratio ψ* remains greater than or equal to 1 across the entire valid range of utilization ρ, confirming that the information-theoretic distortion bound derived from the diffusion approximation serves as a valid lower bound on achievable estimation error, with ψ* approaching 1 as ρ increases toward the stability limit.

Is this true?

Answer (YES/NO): NO